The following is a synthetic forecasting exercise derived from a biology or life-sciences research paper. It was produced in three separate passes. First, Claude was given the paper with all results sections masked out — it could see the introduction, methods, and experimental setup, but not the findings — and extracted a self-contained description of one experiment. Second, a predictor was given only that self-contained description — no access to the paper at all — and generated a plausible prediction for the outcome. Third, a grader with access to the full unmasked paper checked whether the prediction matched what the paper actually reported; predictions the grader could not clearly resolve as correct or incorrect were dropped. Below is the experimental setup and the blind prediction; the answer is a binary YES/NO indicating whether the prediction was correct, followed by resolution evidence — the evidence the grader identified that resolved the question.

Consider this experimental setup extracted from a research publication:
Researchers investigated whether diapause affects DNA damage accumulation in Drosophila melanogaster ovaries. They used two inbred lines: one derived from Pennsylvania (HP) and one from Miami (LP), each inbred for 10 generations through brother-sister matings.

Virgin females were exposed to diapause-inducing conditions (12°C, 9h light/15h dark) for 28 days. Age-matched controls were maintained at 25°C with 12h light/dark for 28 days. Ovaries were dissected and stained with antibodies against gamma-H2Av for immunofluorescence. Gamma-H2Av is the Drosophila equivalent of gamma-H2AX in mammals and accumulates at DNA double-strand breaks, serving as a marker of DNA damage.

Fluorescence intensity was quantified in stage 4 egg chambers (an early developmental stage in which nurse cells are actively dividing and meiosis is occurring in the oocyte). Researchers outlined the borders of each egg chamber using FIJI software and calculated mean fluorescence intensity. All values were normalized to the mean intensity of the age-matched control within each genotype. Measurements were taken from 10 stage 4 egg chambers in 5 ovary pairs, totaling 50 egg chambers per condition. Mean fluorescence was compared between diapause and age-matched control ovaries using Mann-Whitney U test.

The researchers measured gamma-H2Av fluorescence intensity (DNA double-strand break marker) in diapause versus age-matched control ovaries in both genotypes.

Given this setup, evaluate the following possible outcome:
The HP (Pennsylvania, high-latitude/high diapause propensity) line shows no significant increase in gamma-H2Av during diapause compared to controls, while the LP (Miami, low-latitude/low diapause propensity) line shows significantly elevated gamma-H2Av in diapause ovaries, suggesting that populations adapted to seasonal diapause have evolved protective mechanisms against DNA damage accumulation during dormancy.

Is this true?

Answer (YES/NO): NO